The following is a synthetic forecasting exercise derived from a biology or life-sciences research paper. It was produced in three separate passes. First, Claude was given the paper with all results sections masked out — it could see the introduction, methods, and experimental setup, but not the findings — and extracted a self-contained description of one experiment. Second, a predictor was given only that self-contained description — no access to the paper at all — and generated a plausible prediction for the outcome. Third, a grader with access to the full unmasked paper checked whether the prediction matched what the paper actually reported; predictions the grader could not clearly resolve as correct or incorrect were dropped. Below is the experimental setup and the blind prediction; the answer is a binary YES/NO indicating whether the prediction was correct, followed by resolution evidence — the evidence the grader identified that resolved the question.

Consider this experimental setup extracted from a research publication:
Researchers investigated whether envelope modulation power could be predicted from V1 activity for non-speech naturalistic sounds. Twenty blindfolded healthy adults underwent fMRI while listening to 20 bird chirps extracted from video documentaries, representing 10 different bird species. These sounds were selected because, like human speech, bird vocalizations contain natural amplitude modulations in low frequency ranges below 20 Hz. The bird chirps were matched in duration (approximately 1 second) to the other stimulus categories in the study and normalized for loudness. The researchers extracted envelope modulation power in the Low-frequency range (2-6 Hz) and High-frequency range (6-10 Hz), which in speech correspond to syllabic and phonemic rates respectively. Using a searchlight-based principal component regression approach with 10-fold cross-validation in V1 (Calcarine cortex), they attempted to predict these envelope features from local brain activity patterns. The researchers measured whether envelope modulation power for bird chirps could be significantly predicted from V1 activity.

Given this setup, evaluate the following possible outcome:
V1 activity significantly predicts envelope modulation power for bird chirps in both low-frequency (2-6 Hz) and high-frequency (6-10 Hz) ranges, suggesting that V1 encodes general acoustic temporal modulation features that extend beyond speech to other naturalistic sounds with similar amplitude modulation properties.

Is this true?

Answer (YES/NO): NO